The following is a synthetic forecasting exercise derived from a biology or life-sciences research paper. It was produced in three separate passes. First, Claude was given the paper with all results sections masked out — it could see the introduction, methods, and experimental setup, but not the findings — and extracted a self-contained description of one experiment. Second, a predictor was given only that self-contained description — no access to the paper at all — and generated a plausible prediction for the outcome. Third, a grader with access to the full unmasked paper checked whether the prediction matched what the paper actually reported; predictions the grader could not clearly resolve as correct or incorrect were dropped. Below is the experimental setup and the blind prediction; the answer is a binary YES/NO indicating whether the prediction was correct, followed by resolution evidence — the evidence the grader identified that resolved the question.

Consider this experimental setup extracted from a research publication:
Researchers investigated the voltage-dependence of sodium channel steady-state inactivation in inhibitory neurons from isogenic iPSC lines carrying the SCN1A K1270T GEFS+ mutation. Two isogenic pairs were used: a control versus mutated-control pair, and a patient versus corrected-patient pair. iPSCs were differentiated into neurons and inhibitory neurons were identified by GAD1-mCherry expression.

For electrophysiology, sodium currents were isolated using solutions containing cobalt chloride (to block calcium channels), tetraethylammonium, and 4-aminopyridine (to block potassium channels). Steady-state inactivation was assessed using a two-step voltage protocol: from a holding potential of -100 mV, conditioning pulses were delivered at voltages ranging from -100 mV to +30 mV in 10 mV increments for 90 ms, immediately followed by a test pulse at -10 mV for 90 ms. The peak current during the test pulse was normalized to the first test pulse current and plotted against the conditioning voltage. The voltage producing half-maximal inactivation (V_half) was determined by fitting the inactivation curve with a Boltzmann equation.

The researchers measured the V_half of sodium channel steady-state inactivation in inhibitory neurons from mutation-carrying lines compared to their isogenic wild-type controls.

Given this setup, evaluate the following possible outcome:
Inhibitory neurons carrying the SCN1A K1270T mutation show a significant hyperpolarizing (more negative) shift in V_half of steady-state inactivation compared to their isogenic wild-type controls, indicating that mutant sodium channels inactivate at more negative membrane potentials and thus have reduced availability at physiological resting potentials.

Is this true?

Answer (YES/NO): NO